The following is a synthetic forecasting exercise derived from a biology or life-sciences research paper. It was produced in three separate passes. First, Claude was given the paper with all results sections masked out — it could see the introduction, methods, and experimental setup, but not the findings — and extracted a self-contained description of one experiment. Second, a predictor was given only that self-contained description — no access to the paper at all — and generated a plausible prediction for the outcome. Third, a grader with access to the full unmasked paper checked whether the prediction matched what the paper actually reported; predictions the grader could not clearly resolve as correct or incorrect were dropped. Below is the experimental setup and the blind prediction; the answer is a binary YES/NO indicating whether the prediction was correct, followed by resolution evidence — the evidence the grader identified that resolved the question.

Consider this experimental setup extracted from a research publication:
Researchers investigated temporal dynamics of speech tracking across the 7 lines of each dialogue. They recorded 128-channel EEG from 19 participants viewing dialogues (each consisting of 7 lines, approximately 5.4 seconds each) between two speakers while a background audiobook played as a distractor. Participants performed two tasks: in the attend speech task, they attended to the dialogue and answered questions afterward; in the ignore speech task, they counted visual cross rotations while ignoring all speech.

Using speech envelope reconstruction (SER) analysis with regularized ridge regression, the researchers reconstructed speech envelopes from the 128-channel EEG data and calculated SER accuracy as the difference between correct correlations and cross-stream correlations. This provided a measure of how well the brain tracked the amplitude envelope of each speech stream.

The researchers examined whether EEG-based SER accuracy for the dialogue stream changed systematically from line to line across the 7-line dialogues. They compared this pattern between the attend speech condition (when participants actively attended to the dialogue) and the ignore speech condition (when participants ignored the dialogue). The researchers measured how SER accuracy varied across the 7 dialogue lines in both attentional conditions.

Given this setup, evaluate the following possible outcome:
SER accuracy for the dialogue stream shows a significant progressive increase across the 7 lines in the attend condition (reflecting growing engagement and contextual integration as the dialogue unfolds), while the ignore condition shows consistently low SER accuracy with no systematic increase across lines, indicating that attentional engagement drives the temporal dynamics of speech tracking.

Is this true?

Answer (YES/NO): NO